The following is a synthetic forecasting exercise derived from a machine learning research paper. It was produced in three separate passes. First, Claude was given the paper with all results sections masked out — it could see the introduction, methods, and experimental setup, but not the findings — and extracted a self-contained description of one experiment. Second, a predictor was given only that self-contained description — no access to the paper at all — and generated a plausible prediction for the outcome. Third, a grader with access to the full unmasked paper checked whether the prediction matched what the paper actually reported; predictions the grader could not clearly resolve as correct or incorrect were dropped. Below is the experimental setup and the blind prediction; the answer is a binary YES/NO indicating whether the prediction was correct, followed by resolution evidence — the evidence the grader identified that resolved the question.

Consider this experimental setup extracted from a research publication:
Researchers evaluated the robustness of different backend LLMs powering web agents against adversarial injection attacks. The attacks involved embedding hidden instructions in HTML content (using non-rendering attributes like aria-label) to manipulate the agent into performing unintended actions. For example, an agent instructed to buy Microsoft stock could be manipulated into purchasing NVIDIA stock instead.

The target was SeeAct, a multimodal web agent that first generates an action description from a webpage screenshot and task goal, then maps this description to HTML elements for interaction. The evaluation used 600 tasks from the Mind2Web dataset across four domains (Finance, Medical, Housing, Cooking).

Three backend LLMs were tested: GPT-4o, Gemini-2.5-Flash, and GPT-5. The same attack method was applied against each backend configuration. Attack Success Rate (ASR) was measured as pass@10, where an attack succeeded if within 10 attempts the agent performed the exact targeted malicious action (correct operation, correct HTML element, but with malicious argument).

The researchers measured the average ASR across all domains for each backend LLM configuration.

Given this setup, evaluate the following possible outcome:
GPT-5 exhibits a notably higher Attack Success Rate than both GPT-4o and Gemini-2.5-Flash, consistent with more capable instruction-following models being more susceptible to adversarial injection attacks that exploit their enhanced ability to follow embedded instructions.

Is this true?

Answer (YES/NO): NO